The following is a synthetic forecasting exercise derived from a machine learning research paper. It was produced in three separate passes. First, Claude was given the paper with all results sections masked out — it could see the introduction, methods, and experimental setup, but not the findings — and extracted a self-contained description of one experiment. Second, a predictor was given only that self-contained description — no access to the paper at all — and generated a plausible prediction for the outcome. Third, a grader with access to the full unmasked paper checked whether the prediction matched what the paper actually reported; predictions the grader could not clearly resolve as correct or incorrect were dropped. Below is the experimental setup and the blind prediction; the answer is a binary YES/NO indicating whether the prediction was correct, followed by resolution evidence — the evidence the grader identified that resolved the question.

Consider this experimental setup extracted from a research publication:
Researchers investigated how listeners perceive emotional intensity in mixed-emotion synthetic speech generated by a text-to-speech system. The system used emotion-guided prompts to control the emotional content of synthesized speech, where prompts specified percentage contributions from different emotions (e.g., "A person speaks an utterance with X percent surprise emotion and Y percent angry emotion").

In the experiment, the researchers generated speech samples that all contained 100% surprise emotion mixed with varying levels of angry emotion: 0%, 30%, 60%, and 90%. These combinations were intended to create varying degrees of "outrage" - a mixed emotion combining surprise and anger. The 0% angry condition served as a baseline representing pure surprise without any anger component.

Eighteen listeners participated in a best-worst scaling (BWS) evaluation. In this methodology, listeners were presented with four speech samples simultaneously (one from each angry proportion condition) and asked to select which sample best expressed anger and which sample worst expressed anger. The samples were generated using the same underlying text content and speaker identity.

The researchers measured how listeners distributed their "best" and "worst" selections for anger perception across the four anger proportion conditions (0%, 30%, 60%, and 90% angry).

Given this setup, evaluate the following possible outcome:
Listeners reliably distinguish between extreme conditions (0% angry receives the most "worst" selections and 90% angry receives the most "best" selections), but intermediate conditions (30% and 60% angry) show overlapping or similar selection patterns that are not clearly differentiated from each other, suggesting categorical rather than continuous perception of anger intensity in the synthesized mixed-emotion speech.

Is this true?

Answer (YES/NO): NO